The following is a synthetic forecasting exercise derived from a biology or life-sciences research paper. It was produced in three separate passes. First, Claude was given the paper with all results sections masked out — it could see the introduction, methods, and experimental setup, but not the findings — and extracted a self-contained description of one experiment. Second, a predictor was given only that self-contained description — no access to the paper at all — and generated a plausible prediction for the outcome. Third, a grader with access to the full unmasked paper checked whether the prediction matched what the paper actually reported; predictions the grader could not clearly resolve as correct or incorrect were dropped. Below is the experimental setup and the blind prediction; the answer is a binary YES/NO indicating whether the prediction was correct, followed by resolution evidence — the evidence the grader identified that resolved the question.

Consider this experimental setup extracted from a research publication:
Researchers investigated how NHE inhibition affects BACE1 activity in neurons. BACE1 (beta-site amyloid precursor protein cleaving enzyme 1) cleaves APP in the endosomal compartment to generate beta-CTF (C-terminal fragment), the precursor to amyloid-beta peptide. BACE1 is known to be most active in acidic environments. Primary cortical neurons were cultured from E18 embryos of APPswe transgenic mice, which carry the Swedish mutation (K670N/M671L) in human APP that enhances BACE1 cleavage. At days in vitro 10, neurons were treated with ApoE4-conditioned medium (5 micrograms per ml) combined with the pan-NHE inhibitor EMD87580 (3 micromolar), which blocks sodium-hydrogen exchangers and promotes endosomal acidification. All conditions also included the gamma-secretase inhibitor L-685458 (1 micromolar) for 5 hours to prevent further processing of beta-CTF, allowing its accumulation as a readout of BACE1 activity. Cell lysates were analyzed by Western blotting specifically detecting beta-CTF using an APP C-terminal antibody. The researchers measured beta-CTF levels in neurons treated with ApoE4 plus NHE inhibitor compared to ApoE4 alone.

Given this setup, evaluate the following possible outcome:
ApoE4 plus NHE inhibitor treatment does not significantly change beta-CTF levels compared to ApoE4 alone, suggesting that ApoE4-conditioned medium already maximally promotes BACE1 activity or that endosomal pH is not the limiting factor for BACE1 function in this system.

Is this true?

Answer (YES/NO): YES